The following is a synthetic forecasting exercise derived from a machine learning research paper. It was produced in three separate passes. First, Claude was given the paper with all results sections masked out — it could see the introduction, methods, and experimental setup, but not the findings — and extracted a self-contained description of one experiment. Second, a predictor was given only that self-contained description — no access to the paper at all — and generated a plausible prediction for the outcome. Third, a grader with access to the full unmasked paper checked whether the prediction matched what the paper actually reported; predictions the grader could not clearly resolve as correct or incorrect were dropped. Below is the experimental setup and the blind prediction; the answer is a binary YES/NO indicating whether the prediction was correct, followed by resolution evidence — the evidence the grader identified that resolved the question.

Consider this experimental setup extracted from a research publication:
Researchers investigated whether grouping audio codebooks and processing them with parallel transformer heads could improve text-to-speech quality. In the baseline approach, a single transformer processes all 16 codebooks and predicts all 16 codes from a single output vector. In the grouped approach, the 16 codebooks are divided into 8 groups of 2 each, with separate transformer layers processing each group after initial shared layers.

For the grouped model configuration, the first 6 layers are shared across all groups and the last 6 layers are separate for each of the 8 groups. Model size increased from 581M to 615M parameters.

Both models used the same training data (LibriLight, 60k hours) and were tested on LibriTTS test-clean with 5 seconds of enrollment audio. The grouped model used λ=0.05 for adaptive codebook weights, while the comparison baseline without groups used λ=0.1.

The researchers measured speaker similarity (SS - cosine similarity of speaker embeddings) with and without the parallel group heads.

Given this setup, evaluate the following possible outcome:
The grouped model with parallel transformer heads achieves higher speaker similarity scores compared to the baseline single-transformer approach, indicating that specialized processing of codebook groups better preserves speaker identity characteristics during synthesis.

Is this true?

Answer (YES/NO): YES